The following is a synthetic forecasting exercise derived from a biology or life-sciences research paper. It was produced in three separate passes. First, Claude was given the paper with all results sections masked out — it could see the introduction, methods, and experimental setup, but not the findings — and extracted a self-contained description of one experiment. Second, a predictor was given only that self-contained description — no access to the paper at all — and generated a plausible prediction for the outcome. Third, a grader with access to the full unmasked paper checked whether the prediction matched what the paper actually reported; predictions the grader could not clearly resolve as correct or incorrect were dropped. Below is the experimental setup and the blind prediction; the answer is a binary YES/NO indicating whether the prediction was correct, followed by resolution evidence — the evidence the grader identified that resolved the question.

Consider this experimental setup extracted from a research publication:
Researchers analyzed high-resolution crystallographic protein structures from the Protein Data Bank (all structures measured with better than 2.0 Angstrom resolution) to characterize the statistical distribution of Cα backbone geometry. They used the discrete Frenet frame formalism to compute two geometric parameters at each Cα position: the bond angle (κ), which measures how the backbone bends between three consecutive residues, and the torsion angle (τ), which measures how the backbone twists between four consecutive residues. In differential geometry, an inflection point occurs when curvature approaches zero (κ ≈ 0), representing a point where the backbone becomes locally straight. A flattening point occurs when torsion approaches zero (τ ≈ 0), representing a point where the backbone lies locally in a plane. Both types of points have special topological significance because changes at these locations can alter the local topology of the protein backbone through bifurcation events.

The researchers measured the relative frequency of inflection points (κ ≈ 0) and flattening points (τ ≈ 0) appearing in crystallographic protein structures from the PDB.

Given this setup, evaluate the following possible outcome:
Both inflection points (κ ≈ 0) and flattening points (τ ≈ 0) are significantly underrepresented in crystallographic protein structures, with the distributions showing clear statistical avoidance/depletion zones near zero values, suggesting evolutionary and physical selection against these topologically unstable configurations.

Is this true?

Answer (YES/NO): YES